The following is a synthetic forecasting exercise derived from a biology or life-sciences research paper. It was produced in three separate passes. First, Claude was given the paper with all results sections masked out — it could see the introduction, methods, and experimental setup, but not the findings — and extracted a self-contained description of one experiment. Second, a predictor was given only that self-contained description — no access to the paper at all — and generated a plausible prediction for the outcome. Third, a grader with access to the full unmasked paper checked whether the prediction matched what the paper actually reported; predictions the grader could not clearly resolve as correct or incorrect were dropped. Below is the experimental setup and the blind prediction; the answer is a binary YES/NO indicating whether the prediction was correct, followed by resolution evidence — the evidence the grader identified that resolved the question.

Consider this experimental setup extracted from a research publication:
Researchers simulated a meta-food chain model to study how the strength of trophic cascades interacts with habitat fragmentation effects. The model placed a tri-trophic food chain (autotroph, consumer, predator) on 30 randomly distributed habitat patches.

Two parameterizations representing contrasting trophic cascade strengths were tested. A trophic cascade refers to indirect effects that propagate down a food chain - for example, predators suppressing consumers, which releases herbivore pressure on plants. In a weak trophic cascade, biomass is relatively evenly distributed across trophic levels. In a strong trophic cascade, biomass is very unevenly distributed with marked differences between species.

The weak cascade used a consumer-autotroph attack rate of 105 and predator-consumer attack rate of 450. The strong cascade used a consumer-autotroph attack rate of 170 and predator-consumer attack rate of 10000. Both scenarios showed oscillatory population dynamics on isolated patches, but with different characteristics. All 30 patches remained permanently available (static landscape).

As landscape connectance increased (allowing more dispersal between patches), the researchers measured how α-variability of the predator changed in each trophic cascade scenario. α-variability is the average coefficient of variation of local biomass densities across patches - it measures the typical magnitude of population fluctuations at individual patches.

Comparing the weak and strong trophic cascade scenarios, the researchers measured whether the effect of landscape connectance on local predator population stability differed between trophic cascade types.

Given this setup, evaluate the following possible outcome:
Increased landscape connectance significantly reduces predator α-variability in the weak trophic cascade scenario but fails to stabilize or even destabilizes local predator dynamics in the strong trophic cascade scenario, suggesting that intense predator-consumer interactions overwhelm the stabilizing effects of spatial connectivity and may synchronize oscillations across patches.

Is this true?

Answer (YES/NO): NO